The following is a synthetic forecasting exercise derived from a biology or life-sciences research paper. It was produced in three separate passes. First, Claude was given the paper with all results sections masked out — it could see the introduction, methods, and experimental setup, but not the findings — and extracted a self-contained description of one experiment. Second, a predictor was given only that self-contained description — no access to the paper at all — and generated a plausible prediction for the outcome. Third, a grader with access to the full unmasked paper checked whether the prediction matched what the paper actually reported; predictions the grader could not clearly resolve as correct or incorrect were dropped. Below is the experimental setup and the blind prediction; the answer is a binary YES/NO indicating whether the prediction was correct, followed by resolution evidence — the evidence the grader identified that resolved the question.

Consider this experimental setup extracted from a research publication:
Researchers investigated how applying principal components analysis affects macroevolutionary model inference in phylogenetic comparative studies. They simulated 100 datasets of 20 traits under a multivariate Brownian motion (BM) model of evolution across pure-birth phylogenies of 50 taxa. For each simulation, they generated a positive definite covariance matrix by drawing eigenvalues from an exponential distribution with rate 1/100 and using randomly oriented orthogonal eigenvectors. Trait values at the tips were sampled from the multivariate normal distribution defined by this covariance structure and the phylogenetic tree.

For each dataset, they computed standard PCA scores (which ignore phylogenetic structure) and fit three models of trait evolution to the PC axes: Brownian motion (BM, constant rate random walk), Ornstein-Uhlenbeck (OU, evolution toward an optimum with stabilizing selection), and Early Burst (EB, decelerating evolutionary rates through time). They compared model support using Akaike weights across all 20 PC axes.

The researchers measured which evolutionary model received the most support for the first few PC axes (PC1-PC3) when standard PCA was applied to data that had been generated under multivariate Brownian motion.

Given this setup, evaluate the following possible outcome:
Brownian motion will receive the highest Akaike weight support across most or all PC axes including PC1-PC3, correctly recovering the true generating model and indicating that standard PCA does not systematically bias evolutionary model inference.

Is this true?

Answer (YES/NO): NO